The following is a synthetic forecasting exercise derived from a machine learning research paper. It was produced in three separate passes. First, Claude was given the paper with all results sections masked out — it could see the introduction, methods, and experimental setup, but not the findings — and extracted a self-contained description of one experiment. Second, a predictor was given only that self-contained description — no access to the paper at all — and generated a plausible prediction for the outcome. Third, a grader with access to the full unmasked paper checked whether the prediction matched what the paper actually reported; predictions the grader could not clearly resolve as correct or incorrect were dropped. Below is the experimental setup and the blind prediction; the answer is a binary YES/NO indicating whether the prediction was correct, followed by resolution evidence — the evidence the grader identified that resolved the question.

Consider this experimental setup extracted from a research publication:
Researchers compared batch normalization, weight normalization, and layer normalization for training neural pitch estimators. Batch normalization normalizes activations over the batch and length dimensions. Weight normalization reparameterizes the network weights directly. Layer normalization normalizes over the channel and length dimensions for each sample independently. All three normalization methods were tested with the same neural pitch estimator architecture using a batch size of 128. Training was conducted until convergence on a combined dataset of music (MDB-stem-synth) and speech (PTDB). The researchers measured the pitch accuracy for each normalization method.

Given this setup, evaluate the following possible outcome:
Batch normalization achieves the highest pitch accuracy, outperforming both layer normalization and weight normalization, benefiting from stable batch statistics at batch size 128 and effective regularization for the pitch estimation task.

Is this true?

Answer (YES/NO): NO